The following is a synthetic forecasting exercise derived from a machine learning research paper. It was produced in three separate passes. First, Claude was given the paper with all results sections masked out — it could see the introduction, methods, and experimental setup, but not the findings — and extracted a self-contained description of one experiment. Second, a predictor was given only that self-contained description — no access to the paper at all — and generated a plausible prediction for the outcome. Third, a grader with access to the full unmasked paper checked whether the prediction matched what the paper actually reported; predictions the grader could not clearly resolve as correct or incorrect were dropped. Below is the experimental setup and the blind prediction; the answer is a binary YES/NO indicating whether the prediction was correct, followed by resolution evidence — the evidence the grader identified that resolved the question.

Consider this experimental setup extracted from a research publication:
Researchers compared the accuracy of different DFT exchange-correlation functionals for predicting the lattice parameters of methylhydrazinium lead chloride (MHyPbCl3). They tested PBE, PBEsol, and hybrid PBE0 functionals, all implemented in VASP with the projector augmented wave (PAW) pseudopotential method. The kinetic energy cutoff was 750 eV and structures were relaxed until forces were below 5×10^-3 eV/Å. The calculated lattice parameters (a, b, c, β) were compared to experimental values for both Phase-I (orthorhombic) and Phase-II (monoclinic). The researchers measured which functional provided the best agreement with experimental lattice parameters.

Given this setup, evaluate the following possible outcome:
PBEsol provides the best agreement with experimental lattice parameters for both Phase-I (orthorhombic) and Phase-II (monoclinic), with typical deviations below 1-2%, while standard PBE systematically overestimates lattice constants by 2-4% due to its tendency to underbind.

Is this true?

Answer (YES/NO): NO